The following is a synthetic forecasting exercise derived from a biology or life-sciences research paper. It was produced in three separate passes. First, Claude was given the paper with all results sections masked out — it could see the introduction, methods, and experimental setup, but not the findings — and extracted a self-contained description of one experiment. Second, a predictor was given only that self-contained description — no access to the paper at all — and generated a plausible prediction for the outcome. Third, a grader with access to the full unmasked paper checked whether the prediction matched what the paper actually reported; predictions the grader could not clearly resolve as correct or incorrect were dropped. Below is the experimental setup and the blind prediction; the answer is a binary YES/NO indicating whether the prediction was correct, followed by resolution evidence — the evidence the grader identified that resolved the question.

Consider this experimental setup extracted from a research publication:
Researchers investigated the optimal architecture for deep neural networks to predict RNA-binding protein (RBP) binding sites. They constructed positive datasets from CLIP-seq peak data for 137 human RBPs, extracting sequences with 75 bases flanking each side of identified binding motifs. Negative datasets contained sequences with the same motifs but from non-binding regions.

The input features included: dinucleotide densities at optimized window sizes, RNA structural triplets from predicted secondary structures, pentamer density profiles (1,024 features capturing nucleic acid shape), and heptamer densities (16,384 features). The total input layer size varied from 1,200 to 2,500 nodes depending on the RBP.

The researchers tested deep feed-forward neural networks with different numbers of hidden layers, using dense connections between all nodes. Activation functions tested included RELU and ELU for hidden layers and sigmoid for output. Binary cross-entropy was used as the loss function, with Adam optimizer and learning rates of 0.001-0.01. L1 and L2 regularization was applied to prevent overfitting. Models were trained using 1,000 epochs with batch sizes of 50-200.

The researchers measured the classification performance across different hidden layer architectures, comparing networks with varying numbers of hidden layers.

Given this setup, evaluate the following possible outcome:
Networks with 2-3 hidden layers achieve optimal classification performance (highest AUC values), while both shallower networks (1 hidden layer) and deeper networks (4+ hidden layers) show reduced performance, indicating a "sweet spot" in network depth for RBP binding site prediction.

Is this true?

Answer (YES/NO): NO